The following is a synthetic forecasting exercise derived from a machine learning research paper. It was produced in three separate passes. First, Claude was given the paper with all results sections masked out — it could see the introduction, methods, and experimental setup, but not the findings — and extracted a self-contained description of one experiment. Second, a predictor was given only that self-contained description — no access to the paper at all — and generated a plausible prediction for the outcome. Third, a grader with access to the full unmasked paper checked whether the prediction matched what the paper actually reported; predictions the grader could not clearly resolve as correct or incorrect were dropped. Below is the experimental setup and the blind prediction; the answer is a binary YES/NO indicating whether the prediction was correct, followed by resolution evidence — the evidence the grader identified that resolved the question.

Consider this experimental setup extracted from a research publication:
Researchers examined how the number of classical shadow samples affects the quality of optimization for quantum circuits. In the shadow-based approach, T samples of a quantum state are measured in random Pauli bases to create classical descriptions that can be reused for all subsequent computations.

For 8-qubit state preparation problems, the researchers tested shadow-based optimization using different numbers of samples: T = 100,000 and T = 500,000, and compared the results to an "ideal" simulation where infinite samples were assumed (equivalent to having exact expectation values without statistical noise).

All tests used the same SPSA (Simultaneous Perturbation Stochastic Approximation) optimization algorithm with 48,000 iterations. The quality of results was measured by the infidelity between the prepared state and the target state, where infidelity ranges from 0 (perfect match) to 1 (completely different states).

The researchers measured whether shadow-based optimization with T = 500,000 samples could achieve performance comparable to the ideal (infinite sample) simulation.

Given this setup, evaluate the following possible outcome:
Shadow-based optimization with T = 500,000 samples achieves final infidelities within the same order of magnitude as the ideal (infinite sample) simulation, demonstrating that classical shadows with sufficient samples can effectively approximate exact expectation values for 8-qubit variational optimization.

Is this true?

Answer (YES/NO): YES